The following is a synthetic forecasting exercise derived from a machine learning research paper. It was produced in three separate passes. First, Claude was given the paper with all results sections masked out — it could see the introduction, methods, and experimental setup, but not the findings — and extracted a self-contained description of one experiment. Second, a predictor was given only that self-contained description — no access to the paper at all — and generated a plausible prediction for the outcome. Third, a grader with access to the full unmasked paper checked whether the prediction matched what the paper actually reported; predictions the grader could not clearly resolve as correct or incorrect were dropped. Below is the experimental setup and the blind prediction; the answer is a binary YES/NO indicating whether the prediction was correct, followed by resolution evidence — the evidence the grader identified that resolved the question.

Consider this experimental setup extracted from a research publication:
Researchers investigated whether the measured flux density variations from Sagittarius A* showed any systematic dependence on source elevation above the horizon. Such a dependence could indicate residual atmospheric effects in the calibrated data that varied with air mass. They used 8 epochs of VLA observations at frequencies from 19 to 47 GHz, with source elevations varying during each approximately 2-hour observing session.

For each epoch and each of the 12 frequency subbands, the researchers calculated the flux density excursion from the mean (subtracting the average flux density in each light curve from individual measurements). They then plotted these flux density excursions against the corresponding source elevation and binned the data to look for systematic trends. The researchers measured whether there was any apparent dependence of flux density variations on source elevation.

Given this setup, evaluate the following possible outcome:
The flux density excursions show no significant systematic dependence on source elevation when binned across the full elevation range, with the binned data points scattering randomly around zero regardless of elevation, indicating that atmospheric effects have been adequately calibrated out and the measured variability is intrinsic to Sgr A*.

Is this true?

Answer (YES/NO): YES